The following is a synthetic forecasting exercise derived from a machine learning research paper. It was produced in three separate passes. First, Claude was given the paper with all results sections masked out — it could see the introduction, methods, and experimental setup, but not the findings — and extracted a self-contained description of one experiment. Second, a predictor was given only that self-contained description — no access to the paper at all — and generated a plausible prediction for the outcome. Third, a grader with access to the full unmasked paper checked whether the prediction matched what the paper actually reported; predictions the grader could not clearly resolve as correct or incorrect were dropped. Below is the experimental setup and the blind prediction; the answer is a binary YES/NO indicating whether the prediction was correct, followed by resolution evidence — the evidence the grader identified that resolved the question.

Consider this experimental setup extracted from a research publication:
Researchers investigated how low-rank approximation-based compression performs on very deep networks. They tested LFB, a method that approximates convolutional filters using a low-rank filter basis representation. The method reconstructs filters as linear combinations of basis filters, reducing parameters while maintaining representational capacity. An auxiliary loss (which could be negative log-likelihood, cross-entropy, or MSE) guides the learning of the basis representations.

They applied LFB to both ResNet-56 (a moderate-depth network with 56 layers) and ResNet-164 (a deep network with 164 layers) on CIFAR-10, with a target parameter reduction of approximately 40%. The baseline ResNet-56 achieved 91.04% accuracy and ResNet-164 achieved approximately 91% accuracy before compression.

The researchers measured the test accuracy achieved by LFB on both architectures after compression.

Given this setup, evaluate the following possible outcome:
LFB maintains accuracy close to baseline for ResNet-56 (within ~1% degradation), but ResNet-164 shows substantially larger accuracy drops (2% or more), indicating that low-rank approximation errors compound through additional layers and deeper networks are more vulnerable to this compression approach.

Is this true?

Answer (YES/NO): YES